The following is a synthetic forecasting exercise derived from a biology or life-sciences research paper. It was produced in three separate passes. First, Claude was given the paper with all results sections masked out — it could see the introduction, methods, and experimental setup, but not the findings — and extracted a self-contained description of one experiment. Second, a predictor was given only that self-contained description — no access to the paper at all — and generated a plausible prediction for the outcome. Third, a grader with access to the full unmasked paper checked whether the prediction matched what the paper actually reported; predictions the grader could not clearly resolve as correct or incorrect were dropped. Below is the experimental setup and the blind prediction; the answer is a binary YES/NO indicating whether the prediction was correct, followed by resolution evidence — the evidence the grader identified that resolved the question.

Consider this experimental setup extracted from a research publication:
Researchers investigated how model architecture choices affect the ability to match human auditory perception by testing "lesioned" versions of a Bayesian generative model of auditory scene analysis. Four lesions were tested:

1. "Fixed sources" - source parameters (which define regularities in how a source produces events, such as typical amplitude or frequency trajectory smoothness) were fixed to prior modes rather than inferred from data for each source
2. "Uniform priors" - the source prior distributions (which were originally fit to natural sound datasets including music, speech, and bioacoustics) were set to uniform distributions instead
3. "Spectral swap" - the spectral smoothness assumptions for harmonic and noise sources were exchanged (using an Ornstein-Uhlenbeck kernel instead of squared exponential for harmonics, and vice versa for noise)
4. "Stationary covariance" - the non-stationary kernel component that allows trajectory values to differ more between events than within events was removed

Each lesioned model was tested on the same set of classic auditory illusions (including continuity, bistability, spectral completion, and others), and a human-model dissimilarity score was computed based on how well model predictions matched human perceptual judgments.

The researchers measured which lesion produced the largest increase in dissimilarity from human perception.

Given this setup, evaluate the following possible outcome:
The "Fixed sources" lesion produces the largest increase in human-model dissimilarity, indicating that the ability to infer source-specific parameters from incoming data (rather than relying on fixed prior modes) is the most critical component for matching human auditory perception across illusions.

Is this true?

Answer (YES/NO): YES